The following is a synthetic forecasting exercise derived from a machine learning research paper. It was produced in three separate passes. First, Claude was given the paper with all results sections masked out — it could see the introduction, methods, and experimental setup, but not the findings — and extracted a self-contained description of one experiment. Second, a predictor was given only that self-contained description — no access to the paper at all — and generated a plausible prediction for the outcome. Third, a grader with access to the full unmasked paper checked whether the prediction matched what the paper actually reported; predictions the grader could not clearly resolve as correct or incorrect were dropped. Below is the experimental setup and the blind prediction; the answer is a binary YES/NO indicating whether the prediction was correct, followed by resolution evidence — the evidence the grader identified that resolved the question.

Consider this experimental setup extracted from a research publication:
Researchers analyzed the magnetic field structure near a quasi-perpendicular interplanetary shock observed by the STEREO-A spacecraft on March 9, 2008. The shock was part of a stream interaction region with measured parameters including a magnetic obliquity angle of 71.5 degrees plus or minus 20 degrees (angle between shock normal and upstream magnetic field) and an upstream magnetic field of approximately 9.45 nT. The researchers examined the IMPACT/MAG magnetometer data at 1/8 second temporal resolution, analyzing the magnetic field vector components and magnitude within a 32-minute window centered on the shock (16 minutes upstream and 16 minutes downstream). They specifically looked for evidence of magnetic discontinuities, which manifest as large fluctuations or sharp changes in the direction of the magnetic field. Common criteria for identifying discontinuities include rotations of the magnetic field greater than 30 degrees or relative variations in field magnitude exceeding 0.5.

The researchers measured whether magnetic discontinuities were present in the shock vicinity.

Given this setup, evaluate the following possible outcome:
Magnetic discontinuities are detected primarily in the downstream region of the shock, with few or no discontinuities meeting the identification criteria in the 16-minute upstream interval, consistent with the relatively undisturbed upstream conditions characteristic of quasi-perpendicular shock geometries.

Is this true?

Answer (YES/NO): NO